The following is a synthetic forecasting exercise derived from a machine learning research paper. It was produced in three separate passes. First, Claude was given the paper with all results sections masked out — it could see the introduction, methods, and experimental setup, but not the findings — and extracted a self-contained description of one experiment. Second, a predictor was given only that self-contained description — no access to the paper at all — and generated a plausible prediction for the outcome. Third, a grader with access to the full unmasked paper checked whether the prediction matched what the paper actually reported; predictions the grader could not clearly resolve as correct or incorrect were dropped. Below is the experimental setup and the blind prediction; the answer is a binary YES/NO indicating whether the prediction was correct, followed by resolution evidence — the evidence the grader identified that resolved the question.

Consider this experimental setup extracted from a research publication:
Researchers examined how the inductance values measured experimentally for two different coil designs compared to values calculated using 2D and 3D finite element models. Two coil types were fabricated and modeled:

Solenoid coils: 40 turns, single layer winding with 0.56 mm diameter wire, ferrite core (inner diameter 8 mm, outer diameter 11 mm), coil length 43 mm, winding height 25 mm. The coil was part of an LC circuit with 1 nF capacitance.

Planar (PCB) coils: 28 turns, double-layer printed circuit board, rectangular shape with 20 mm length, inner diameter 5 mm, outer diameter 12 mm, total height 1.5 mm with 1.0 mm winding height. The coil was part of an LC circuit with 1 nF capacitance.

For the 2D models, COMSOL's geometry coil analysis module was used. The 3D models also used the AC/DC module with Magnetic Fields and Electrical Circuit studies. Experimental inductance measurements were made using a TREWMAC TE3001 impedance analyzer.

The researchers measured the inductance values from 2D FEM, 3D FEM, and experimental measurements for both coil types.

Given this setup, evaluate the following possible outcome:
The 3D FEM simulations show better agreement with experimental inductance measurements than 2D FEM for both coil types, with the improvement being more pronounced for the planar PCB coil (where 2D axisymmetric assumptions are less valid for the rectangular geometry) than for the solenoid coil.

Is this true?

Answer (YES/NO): NO